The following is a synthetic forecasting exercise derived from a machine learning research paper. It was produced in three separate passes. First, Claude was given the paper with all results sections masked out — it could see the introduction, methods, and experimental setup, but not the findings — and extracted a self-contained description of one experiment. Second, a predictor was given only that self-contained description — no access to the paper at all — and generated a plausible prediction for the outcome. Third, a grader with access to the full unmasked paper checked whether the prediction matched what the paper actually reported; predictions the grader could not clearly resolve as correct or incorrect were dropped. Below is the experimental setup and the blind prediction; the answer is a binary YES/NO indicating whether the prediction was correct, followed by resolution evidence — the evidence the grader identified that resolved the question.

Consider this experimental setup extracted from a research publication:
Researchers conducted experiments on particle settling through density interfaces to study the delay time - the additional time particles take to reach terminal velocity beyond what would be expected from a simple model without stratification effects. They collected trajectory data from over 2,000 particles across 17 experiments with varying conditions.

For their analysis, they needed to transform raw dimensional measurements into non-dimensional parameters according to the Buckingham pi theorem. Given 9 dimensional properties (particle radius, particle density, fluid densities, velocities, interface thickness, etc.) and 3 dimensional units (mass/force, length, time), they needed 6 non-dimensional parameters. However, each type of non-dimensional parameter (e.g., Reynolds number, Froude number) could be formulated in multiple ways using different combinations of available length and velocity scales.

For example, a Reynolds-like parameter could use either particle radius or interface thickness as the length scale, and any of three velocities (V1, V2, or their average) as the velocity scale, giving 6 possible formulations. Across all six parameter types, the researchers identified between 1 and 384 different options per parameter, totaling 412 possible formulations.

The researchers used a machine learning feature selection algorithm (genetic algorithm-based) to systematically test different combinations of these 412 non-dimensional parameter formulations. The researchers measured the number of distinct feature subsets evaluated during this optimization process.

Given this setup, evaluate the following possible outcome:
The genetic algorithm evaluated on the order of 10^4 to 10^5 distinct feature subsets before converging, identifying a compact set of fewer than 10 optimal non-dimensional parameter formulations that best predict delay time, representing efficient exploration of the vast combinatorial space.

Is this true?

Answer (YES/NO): YES